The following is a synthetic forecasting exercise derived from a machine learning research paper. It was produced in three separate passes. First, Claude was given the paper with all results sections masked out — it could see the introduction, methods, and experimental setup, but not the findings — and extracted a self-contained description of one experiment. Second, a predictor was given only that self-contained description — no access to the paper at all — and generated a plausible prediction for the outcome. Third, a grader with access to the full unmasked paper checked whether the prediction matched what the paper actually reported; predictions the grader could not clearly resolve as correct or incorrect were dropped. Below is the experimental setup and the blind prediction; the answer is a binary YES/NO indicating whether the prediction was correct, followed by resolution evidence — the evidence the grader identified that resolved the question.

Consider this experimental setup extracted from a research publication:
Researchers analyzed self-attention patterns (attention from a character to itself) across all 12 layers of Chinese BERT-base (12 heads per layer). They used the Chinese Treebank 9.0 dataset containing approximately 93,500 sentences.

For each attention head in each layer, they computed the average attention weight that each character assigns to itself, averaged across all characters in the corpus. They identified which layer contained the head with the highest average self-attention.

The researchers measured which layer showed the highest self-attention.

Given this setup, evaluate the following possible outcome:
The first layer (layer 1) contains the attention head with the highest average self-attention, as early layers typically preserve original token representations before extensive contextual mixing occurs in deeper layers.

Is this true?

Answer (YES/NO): NO